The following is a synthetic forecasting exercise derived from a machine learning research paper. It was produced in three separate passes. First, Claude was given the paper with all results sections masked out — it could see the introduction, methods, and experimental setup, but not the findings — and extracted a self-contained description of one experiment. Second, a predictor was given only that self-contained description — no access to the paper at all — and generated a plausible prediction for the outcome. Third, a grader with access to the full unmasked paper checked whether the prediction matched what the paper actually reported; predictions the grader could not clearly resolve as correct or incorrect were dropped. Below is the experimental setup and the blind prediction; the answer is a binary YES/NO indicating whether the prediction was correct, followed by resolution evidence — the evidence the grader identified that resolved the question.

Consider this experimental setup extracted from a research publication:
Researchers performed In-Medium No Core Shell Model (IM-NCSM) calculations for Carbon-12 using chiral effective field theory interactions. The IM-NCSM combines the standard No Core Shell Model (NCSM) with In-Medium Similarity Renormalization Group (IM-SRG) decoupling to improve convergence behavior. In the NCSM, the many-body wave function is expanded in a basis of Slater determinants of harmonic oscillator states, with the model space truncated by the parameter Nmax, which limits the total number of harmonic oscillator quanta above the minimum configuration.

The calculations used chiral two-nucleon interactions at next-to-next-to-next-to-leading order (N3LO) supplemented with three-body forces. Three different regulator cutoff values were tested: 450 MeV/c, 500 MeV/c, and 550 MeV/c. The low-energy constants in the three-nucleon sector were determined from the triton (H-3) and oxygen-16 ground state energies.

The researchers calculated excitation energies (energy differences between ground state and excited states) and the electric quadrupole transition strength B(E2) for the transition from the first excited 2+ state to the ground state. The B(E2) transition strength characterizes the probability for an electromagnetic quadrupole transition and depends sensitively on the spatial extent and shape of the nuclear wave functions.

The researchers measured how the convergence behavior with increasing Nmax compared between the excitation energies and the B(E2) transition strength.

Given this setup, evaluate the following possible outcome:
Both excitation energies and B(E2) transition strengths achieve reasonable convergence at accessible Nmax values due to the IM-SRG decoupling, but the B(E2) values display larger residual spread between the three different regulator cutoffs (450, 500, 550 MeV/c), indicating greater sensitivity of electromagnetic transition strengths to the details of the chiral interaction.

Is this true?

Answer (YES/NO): YES